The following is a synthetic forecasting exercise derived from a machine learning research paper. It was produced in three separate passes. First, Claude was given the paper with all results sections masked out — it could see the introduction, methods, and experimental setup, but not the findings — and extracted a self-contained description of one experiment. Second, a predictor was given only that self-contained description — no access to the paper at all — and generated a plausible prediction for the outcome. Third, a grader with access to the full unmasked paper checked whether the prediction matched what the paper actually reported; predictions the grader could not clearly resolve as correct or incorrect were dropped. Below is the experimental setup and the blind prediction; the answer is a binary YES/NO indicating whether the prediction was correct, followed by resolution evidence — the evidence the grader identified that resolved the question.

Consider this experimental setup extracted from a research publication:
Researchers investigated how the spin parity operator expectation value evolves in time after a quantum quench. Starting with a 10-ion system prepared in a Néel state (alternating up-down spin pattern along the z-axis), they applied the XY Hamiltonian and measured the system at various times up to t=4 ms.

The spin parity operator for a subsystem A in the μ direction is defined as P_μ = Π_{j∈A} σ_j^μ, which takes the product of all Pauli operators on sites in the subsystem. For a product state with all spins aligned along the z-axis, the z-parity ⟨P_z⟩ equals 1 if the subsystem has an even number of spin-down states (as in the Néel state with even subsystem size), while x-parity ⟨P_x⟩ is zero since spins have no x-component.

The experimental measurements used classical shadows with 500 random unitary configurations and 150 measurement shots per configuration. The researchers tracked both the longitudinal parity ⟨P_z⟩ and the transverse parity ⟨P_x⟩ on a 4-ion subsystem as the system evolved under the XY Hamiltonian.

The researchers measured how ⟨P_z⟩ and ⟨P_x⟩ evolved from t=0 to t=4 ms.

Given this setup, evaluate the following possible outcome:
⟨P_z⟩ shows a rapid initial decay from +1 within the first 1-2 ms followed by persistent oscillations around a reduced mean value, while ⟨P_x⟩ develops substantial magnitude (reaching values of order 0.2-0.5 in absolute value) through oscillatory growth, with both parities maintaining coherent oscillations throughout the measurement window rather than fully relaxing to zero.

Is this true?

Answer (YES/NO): NO